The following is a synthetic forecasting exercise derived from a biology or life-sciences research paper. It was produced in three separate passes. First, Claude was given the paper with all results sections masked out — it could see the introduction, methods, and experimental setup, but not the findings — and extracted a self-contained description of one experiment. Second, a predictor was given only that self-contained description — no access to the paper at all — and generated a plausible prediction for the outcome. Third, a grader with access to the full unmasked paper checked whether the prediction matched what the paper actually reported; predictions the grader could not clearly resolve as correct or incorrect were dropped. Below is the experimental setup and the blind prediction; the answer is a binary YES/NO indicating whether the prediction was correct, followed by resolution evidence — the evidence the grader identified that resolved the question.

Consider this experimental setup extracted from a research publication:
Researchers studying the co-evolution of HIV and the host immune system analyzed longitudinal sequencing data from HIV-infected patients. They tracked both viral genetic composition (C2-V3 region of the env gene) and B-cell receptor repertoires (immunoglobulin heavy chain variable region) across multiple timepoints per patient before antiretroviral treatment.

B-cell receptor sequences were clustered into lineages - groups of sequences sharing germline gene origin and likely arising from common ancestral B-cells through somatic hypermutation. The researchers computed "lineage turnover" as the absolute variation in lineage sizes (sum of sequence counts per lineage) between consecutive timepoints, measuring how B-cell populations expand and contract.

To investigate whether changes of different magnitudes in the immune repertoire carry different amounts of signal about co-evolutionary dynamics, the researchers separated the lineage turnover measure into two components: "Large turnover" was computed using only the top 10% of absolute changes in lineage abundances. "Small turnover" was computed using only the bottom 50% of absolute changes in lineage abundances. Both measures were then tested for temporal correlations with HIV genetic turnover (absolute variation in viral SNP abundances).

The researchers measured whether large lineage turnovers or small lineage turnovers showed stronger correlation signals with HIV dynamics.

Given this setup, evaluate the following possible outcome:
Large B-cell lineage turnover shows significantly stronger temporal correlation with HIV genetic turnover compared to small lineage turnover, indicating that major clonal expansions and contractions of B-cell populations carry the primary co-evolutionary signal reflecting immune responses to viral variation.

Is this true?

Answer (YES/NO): YES